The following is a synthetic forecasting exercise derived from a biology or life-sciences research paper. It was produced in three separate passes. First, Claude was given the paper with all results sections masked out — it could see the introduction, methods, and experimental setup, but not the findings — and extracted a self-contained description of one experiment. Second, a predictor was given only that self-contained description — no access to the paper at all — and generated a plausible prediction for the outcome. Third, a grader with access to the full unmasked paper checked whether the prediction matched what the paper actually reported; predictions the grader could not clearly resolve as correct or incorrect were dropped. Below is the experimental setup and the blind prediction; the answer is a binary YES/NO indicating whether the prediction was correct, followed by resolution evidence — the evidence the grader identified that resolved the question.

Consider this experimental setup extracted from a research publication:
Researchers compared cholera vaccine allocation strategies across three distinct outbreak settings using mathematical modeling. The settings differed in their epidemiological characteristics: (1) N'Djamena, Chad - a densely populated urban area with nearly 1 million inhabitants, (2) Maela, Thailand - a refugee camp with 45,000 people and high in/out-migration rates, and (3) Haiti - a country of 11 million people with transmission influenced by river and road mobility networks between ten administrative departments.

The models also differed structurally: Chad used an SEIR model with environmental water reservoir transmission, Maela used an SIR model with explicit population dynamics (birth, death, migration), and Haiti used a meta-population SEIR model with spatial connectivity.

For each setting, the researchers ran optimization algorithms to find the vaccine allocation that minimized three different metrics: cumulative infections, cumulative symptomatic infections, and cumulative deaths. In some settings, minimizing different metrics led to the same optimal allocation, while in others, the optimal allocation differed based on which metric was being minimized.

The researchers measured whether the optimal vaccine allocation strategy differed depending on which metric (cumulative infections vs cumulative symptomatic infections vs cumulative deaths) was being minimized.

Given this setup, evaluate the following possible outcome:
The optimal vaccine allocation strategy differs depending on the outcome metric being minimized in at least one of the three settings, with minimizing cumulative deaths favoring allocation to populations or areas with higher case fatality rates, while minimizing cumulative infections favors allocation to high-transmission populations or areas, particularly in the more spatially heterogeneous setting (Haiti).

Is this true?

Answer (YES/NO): NO